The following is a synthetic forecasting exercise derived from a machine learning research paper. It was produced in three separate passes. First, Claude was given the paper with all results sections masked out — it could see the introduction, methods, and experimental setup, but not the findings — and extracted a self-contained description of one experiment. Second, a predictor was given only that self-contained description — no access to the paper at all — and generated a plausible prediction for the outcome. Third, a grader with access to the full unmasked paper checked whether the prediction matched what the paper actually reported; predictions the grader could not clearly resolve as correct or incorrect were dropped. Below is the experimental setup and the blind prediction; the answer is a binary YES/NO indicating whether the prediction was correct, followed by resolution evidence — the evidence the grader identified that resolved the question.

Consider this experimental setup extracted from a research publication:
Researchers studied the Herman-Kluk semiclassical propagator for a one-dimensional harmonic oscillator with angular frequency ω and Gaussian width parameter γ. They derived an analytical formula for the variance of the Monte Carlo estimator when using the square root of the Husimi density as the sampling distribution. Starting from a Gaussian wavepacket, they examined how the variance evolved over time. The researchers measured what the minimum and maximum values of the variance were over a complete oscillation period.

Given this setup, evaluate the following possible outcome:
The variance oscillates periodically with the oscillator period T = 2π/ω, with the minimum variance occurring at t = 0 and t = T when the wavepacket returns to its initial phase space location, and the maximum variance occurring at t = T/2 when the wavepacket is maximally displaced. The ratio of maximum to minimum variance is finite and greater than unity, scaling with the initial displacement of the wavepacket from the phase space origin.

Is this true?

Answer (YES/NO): NO